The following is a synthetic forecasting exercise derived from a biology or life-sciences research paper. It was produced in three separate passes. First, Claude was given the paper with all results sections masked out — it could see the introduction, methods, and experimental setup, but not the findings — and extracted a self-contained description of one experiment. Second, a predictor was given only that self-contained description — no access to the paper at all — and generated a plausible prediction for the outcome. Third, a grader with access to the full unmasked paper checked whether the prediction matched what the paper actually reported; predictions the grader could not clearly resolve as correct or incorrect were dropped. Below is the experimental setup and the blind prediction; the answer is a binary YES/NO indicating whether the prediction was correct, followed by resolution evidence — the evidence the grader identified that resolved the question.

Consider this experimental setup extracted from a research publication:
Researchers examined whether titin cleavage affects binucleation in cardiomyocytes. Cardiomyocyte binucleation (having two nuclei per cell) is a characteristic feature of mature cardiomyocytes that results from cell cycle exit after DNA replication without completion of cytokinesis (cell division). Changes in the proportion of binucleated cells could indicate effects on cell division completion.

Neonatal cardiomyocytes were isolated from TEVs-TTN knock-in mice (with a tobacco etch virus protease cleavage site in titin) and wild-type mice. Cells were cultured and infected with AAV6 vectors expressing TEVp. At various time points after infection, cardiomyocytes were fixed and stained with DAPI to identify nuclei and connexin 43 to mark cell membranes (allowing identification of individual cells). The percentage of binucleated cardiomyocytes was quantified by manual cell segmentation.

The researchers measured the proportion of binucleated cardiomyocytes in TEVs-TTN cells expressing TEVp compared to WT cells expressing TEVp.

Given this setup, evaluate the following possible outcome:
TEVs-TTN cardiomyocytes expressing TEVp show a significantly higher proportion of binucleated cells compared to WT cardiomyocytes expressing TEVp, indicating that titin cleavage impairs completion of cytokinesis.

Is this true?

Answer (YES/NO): NO